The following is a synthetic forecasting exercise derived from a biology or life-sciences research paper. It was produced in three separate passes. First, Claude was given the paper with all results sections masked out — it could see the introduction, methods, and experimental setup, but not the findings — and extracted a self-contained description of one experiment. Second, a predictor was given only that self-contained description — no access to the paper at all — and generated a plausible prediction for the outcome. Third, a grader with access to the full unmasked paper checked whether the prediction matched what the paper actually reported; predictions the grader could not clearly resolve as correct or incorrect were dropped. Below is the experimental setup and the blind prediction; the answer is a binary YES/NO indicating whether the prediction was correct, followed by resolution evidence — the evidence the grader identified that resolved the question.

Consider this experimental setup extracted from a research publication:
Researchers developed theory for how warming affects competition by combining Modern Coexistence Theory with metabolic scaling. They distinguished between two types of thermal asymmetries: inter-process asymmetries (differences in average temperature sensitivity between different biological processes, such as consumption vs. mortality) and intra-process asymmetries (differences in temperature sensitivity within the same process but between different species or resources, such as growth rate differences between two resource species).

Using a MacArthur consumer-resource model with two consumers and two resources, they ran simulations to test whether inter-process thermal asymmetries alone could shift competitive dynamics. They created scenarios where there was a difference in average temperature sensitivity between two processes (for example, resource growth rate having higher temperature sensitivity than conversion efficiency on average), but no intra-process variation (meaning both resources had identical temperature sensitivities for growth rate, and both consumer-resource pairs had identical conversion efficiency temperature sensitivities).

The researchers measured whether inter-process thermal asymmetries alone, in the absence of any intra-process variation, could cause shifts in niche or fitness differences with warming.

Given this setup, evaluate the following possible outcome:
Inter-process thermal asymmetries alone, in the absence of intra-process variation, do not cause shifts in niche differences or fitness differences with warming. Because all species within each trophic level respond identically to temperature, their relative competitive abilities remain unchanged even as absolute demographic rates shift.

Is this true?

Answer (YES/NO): YES